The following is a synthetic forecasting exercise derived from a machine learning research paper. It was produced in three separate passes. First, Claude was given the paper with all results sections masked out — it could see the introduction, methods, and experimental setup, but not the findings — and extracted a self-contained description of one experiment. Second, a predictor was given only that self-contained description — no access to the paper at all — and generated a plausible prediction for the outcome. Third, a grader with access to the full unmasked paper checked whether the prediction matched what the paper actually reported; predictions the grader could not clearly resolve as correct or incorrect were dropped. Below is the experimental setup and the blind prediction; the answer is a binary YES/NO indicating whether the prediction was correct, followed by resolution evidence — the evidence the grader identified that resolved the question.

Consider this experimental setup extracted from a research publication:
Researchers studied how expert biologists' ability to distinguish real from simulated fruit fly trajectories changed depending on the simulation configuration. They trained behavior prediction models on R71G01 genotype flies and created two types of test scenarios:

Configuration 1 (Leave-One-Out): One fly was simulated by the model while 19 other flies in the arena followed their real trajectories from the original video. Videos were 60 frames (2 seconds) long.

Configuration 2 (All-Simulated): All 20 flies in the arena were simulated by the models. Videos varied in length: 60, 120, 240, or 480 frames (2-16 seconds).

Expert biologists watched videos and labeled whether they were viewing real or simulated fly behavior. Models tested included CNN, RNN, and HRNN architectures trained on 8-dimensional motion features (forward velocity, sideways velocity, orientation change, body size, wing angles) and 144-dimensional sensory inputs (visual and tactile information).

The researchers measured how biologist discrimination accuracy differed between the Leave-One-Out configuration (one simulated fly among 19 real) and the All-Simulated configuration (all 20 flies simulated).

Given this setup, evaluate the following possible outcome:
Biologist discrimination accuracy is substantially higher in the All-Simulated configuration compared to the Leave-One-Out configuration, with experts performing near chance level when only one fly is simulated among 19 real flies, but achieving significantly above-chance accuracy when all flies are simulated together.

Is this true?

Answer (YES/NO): NO